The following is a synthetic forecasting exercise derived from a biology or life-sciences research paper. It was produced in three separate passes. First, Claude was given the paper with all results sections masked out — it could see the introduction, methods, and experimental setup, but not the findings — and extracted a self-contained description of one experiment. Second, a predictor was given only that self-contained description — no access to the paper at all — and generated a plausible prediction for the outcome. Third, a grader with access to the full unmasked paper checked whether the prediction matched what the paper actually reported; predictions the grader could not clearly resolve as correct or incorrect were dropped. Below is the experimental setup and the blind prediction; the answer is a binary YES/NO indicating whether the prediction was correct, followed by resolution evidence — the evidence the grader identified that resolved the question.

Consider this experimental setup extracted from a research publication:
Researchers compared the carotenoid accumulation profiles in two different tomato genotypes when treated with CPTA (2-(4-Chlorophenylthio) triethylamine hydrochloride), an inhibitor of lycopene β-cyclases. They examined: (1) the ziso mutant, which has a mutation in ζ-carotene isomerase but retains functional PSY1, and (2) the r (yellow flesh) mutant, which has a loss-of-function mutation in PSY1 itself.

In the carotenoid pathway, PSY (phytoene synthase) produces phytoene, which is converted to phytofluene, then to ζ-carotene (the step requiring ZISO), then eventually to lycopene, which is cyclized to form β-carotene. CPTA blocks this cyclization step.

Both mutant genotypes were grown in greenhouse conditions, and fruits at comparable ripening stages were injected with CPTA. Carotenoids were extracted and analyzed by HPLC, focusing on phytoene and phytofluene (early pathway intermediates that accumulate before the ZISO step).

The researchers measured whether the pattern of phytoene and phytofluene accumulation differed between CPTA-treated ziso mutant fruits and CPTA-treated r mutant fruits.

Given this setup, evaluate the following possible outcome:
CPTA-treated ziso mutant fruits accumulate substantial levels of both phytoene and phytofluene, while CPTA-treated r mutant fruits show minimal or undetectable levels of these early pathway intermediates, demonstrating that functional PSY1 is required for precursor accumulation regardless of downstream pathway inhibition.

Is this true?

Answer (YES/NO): YES